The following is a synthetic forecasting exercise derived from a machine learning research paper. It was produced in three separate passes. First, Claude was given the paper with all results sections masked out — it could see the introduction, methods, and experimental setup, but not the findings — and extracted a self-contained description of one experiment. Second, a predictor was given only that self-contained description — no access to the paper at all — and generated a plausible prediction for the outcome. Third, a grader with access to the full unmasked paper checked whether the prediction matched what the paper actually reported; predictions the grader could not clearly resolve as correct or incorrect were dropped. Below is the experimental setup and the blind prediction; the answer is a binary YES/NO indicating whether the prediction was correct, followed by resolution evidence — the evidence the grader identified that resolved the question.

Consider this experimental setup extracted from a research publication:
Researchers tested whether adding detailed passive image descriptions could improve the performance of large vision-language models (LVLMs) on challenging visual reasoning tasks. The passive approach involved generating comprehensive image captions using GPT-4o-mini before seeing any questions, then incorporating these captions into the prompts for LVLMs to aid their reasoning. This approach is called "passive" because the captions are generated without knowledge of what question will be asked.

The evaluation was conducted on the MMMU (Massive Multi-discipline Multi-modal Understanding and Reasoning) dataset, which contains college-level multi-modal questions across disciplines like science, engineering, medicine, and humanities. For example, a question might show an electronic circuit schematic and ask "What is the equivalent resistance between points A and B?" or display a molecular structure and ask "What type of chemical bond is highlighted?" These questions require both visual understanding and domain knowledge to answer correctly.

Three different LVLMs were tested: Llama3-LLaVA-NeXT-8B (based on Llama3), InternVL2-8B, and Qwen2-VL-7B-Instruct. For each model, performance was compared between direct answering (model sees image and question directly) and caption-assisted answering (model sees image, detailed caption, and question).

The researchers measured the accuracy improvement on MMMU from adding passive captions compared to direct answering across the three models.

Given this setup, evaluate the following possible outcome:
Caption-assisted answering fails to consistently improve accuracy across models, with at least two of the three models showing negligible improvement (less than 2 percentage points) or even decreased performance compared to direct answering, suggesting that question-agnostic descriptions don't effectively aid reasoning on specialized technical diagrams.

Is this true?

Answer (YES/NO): NO